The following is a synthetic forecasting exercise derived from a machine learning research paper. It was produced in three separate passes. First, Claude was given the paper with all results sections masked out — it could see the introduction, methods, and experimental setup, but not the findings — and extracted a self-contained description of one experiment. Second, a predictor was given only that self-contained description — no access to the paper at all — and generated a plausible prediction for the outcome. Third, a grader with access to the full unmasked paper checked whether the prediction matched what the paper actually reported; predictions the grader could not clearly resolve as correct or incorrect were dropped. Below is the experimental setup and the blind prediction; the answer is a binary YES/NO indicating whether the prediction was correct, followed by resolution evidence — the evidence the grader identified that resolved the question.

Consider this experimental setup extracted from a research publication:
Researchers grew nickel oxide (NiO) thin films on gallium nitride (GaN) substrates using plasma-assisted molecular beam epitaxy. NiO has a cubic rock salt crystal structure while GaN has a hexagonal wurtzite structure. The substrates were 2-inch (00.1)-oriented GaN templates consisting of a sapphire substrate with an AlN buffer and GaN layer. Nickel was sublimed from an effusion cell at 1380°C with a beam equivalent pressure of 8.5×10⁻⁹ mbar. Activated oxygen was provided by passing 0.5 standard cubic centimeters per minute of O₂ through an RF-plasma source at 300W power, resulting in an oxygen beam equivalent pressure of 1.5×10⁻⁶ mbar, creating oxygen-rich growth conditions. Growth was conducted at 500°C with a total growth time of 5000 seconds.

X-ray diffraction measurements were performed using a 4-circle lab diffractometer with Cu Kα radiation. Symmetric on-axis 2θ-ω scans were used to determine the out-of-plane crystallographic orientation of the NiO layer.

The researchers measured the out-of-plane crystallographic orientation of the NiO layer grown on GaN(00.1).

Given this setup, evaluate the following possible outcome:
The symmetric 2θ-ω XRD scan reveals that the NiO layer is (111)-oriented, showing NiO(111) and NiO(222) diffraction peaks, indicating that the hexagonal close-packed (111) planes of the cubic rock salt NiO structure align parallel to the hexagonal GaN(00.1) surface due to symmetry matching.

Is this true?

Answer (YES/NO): YES